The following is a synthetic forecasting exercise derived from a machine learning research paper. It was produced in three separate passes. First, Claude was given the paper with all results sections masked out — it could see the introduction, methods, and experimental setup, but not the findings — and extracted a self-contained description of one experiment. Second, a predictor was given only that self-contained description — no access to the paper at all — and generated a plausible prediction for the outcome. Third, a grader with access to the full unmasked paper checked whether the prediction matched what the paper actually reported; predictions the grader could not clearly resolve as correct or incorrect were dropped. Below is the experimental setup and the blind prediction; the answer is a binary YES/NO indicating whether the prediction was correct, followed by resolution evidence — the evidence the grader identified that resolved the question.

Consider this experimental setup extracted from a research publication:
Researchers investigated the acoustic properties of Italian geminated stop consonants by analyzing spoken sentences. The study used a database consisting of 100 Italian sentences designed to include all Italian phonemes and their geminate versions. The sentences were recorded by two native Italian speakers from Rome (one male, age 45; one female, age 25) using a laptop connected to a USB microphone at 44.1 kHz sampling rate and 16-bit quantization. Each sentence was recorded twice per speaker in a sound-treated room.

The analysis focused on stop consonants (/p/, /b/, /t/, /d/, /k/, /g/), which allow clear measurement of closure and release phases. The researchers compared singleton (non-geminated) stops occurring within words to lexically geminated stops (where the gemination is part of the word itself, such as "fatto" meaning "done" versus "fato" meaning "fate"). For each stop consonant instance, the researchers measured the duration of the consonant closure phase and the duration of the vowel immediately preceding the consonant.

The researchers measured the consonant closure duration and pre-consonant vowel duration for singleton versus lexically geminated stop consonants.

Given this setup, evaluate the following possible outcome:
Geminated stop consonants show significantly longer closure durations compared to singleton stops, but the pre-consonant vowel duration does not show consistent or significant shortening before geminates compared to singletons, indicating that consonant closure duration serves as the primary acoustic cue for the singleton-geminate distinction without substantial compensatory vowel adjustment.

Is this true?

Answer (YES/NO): NO